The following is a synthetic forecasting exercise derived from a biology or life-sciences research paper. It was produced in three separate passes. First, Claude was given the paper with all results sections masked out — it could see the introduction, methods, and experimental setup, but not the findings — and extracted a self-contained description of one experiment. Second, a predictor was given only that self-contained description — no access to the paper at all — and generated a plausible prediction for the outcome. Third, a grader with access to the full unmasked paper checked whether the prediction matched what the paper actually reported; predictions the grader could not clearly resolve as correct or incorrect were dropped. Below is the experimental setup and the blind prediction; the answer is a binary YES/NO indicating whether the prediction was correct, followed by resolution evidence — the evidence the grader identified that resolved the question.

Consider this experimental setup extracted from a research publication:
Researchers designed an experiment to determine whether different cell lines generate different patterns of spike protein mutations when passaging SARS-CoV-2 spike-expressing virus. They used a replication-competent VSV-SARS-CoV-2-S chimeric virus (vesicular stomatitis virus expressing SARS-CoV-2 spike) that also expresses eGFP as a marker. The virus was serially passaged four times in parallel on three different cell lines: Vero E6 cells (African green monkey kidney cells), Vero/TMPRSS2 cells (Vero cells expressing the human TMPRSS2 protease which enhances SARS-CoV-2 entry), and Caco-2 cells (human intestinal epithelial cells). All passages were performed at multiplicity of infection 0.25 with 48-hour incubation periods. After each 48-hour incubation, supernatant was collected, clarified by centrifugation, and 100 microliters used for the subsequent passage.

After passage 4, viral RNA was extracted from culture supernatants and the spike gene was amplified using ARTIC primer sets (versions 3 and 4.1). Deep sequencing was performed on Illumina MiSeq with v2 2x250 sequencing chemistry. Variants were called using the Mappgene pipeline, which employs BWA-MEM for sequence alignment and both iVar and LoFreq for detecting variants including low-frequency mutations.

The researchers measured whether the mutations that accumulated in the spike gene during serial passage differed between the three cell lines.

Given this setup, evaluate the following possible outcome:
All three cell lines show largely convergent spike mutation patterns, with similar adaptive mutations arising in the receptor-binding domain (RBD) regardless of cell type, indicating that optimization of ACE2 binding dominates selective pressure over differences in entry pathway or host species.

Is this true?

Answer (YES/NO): NO